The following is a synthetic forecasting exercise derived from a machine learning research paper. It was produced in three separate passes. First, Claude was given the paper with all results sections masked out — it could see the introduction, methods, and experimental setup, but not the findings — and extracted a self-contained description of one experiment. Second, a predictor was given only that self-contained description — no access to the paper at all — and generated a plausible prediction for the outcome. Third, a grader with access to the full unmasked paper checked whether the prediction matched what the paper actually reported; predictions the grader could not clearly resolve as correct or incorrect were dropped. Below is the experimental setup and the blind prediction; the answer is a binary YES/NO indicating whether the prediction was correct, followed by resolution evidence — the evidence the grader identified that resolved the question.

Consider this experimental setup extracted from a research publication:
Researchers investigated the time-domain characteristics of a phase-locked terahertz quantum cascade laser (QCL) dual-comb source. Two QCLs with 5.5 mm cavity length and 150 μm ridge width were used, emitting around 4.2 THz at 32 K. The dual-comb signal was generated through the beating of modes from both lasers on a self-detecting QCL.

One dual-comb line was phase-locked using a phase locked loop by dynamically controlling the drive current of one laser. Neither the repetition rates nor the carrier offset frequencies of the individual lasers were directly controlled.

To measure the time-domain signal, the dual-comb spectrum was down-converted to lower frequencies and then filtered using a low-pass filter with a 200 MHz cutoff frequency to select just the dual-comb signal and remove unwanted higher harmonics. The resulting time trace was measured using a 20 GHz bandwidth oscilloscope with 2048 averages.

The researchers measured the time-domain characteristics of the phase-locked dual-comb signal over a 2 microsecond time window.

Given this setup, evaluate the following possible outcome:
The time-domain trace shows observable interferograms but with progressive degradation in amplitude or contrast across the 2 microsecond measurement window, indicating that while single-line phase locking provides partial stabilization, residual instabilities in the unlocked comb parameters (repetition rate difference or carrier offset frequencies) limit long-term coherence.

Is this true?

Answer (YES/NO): YES